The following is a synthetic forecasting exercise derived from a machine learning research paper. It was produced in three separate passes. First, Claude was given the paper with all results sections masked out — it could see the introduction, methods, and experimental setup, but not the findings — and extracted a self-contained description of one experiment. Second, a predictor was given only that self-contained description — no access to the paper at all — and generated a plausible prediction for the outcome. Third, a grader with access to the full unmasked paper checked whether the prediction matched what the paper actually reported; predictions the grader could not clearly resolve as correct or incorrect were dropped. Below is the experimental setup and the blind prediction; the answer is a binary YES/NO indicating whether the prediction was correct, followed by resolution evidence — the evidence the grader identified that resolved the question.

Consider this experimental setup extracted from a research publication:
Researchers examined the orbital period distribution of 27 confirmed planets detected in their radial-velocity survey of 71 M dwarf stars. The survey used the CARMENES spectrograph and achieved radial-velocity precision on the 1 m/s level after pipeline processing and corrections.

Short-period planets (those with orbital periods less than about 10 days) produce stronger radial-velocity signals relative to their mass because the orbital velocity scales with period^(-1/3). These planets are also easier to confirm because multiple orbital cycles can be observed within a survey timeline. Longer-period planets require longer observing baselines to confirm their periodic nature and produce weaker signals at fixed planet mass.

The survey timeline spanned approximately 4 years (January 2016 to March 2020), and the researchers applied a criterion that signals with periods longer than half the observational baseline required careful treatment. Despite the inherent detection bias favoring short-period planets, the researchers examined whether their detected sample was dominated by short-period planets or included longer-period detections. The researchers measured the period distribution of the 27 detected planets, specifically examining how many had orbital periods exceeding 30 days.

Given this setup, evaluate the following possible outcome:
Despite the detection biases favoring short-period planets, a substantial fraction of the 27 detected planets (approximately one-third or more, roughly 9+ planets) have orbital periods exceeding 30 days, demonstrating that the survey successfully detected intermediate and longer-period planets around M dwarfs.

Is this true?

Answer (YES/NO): NO